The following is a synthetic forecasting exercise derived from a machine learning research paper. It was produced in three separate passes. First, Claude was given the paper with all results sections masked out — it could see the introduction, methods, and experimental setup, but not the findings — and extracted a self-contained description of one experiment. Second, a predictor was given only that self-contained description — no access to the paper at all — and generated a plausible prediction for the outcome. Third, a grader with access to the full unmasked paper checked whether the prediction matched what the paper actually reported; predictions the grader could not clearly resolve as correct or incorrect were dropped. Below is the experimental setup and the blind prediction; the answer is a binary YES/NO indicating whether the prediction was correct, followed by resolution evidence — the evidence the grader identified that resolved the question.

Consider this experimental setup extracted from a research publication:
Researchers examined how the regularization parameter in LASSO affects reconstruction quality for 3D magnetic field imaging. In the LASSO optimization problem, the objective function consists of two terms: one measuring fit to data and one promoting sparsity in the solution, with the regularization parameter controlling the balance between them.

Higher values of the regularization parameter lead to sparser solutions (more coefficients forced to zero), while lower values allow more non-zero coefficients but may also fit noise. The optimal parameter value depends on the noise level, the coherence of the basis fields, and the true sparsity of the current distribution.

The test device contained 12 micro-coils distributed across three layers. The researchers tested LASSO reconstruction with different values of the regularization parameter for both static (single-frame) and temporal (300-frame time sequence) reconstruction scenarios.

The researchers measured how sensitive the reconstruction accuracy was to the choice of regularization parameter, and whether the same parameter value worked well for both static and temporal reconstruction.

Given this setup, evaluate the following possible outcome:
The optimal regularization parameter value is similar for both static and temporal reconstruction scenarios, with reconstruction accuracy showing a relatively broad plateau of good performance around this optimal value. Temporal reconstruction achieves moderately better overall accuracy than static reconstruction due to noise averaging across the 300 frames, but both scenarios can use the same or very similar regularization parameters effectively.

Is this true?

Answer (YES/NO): NO